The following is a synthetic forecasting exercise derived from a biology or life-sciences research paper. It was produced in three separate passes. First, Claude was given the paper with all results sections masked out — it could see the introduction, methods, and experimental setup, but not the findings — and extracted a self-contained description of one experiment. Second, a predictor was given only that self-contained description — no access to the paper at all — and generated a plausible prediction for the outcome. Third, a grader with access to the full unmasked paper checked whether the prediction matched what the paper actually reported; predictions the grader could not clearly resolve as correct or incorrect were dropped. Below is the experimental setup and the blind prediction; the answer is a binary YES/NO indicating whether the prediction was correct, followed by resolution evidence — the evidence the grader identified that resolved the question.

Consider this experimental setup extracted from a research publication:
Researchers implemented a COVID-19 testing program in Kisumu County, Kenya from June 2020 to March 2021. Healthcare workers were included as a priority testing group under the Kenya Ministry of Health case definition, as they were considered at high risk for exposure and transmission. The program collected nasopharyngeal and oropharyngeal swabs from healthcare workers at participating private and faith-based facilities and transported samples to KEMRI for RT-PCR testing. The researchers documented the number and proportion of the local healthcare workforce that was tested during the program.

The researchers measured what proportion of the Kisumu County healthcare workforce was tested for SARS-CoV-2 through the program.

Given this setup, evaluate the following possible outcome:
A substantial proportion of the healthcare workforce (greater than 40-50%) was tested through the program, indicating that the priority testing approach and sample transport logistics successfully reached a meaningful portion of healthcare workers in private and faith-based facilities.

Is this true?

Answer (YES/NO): NO